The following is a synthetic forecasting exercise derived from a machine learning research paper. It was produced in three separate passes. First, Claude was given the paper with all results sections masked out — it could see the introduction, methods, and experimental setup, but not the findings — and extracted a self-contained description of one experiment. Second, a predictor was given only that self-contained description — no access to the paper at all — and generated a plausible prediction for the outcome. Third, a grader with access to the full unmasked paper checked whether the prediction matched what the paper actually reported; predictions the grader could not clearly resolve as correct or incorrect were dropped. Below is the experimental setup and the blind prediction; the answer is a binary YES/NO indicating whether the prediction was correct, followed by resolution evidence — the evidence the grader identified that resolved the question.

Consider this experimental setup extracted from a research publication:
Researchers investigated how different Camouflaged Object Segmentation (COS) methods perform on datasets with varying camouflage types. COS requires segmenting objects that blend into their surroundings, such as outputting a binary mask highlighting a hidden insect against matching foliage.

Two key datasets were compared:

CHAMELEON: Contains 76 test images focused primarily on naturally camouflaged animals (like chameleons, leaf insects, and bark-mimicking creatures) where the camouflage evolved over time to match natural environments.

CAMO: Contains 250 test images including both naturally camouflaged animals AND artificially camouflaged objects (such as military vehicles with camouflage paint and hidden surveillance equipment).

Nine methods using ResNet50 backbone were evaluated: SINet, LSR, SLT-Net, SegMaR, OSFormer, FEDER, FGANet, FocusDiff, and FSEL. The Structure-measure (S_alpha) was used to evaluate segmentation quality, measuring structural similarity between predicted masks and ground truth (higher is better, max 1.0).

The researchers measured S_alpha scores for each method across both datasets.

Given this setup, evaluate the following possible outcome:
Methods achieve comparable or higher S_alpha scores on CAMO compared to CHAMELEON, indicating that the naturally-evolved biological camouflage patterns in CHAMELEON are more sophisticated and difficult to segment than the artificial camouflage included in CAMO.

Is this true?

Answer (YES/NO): NO